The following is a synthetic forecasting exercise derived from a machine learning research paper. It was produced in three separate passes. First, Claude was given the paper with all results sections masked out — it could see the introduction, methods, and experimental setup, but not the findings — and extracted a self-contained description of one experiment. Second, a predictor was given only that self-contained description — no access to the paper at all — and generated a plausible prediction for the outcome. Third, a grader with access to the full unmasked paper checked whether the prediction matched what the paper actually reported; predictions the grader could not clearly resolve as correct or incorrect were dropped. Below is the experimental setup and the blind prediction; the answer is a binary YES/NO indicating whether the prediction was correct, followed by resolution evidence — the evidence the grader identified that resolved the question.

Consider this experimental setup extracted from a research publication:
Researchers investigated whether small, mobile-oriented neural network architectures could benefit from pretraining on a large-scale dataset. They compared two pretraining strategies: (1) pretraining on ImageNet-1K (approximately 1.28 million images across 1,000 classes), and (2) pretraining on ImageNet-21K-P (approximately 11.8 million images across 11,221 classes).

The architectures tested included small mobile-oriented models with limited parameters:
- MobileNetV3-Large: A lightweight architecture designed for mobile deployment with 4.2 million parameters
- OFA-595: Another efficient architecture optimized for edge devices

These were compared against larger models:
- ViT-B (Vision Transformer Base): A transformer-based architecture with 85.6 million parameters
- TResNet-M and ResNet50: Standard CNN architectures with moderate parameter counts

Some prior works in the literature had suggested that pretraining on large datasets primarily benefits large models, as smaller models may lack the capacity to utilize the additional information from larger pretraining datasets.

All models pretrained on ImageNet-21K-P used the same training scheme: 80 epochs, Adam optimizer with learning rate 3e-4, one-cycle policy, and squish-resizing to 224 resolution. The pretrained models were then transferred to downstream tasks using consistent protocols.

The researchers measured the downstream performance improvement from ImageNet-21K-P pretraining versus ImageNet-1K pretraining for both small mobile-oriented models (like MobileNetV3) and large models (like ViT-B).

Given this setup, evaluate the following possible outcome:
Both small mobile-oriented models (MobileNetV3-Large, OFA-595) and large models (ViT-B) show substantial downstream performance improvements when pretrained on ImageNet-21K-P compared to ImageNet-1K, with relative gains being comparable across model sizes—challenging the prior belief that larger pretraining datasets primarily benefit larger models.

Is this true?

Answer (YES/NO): YES